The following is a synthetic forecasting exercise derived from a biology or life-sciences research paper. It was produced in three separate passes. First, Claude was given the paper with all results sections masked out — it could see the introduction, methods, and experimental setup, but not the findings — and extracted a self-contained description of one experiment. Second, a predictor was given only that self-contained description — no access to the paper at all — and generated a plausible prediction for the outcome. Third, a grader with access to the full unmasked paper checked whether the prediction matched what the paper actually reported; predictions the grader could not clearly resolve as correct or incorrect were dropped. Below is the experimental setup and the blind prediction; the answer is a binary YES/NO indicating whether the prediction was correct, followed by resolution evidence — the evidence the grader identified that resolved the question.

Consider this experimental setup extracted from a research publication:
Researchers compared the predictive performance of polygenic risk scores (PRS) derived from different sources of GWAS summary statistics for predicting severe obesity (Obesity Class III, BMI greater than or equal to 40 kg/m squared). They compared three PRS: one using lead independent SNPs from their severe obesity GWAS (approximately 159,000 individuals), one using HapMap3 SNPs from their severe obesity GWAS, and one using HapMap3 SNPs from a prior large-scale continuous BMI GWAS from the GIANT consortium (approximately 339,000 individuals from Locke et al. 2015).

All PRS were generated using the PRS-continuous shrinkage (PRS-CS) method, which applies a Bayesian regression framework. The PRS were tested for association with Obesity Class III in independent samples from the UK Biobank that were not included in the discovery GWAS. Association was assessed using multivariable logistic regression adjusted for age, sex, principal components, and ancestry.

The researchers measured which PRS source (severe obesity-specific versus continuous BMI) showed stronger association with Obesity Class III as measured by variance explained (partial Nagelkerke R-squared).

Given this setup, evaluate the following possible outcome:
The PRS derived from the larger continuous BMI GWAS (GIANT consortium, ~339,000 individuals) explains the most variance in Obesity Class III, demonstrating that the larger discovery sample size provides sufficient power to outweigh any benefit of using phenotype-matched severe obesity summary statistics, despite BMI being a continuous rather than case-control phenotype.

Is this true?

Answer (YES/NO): NO